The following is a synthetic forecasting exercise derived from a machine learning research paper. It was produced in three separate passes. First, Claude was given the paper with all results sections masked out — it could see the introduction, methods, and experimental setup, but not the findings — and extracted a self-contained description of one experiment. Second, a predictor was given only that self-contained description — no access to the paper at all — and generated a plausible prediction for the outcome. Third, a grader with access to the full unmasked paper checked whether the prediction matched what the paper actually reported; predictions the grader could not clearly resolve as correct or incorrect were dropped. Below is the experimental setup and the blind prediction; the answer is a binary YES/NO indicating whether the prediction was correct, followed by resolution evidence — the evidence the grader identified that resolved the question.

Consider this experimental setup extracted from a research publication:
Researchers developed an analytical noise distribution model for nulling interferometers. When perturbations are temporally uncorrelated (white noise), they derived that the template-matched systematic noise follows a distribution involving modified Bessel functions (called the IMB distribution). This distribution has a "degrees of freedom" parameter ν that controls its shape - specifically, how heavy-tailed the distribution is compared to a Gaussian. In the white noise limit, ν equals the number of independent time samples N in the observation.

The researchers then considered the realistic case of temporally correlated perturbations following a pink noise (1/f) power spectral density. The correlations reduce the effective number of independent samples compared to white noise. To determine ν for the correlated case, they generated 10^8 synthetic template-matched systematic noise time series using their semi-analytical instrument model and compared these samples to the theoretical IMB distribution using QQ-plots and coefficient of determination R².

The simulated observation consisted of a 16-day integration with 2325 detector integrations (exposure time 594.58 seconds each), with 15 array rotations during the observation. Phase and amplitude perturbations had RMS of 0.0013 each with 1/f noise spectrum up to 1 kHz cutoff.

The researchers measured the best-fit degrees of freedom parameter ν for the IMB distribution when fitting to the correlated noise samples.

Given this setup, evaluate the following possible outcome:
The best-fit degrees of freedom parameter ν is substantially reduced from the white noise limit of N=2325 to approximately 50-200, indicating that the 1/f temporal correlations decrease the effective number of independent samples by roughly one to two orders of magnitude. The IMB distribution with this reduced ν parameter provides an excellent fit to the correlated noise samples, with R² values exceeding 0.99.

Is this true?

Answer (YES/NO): NO